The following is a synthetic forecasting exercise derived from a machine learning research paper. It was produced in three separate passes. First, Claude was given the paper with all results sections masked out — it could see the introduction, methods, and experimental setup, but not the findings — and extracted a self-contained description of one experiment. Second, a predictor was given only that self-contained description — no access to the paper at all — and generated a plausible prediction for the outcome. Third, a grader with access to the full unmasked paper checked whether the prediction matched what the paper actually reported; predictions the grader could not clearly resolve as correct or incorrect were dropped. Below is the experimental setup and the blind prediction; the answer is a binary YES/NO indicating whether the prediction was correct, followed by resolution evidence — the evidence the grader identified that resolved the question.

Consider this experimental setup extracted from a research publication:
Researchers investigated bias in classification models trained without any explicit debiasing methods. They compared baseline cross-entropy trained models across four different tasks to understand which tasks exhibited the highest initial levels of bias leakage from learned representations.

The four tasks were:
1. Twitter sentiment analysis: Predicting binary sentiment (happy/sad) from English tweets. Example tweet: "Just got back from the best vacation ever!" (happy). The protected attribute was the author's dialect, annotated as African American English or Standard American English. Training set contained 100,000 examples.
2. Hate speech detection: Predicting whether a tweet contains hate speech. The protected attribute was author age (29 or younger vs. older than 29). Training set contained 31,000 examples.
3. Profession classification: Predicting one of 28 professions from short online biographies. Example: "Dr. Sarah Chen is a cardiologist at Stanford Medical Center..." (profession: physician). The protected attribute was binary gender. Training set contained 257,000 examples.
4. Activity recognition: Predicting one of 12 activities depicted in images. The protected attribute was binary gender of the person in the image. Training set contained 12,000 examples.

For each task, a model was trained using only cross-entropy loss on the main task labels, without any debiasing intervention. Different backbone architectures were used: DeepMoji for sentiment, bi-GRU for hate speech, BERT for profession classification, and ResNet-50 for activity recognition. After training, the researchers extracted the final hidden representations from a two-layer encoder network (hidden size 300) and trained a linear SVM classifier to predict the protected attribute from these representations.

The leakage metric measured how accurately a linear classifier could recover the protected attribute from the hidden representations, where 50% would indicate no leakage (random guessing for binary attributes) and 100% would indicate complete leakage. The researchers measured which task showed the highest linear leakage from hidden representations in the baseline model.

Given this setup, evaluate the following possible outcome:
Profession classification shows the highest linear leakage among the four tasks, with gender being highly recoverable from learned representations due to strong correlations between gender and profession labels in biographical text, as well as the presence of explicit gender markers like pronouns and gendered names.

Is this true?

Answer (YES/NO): YES